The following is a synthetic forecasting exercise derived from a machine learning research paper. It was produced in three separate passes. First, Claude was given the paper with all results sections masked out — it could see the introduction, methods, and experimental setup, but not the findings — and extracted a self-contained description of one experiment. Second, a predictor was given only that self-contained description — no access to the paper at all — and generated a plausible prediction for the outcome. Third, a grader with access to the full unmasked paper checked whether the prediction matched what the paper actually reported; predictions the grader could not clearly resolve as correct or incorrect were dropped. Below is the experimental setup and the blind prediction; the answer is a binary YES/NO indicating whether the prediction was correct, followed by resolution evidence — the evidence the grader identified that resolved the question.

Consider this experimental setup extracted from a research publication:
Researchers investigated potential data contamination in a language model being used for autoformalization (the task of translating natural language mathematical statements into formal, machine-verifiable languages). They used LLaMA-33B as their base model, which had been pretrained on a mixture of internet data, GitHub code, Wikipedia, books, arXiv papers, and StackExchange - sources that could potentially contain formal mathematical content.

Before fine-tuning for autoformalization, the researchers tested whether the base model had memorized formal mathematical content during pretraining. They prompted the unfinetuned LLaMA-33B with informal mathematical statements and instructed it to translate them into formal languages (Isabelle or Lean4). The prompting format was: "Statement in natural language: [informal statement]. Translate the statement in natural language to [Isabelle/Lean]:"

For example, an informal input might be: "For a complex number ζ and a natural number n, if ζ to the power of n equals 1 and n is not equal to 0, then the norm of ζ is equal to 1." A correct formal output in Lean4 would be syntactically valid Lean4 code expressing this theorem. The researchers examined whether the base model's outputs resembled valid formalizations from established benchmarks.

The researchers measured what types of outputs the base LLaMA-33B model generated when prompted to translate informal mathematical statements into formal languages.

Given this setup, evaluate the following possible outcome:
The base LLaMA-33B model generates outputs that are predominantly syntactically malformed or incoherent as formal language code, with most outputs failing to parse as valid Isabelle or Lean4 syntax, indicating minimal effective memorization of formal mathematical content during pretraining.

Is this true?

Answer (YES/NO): YES